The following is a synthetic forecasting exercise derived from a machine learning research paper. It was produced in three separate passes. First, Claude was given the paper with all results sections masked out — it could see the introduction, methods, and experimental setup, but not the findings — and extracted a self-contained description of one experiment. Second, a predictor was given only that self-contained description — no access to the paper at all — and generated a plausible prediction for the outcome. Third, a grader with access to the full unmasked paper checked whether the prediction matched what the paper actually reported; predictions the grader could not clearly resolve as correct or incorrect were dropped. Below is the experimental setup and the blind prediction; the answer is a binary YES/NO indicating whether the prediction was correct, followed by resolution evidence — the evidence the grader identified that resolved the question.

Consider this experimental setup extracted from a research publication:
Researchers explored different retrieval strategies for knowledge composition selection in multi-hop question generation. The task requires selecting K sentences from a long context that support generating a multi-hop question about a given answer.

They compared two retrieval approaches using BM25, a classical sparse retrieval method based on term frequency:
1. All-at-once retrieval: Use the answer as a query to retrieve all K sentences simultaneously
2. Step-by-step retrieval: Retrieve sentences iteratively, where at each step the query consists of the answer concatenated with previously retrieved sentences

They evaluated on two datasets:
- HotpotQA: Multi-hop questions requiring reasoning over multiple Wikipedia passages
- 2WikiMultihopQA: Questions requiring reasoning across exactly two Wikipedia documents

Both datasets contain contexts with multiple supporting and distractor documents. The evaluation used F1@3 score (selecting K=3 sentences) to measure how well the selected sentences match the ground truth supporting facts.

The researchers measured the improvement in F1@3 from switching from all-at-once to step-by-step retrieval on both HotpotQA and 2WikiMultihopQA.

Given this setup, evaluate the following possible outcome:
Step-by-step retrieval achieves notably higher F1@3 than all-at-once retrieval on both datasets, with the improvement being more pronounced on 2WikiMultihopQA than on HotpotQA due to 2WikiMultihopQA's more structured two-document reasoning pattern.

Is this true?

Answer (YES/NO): NO